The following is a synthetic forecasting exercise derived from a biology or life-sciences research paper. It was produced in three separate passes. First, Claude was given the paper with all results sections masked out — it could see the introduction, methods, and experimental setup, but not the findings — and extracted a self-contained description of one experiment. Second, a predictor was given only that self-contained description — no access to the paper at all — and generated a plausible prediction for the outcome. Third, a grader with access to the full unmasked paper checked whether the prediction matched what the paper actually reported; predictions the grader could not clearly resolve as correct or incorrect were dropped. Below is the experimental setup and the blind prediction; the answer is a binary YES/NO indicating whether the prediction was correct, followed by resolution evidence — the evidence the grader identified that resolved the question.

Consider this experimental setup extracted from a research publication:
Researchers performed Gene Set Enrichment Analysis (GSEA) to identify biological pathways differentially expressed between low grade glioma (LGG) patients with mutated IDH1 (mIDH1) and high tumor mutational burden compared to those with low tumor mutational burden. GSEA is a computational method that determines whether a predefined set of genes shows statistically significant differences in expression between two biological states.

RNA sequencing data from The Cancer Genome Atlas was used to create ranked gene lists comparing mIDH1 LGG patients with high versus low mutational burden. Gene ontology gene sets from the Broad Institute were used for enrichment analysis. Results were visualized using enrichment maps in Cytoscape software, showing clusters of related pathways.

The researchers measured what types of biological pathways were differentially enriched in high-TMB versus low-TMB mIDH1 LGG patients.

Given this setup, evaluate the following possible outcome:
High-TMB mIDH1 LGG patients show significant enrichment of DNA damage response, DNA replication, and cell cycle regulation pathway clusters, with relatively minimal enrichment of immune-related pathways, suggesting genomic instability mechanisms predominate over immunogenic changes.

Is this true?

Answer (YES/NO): NO